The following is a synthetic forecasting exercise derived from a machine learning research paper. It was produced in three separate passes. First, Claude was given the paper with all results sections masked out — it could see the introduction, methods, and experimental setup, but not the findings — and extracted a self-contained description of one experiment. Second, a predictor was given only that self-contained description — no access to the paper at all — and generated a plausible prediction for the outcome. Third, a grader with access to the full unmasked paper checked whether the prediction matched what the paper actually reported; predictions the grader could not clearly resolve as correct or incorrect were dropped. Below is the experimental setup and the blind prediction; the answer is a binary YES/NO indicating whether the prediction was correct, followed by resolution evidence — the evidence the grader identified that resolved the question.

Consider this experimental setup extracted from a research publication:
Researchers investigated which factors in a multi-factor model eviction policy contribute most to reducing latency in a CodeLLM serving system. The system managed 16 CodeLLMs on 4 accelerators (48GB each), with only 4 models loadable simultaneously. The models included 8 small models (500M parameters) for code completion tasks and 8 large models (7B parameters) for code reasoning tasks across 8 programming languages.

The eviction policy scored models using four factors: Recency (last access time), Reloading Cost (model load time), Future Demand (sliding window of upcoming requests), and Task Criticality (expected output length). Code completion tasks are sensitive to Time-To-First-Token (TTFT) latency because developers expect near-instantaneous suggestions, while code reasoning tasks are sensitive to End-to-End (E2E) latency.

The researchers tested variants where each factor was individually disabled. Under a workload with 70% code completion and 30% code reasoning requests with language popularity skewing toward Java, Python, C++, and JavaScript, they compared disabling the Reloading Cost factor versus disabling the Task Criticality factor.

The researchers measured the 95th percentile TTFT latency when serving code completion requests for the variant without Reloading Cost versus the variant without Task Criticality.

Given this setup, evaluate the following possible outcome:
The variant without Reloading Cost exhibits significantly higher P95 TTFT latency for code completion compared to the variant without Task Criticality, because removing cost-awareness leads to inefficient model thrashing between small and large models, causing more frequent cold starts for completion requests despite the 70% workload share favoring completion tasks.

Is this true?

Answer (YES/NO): NO